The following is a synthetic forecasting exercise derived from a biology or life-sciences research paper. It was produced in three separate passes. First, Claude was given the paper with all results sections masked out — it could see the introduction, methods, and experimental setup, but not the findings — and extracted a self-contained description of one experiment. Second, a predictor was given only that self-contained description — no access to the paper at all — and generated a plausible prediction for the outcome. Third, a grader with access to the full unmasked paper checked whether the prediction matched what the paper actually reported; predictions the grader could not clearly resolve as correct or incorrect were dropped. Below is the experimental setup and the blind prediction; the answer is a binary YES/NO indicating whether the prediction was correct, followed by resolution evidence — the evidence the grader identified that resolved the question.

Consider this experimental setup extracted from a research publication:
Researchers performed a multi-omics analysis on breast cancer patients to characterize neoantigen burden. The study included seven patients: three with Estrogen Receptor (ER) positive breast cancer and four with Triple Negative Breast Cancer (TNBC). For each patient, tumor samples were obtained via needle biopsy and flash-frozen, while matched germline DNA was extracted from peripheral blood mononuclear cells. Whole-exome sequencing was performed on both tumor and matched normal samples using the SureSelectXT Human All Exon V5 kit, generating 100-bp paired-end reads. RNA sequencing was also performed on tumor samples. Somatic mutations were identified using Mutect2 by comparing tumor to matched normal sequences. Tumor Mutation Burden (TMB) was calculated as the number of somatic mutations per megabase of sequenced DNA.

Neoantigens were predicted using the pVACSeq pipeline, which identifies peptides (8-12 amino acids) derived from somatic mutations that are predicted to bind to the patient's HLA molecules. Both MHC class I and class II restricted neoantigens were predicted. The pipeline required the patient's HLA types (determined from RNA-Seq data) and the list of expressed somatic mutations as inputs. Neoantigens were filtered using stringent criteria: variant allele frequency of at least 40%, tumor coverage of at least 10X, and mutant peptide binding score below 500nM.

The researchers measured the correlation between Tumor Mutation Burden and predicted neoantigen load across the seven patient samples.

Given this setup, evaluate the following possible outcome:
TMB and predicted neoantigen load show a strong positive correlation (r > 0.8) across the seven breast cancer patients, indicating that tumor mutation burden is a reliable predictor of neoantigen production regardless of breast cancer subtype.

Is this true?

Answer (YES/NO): YES